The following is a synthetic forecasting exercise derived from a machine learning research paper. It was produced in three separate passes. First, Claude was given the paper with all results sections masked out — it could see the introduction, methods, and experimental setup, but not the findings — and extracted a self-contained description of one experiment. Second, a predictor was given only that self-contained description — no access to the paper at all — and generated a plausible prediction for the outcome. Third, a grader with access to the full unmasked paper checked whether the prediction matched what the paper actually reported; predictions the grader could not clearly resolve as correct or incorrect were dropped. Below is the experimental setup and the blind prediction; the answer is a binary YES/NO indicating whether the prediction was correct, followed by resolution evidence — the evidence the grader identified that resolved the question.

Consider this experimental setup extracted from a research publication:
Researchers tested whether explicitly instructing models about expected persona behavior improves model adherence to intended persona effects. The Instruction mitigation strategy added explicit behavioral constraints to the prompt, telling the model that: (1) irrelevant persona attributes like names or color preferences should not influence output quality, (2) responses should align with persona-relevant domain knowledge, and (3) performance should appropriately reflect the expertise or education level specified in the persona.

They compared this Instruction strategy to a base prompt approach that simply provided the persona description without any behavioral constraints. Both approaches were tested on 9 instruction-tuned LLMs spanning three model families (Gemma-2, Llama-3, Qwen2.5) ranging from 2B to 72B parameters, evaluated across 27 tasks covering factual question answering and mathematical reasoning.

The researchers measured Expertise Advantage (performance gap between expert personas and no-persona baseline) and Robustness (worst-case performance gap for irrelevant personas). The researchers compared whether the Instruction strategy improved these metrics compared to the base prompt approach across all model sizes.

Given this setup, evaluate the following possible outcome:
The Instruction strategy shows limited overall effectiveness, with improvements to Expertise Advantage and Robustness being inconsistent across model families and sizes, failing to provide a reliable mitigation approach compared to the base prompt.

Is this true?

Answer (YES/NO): YES